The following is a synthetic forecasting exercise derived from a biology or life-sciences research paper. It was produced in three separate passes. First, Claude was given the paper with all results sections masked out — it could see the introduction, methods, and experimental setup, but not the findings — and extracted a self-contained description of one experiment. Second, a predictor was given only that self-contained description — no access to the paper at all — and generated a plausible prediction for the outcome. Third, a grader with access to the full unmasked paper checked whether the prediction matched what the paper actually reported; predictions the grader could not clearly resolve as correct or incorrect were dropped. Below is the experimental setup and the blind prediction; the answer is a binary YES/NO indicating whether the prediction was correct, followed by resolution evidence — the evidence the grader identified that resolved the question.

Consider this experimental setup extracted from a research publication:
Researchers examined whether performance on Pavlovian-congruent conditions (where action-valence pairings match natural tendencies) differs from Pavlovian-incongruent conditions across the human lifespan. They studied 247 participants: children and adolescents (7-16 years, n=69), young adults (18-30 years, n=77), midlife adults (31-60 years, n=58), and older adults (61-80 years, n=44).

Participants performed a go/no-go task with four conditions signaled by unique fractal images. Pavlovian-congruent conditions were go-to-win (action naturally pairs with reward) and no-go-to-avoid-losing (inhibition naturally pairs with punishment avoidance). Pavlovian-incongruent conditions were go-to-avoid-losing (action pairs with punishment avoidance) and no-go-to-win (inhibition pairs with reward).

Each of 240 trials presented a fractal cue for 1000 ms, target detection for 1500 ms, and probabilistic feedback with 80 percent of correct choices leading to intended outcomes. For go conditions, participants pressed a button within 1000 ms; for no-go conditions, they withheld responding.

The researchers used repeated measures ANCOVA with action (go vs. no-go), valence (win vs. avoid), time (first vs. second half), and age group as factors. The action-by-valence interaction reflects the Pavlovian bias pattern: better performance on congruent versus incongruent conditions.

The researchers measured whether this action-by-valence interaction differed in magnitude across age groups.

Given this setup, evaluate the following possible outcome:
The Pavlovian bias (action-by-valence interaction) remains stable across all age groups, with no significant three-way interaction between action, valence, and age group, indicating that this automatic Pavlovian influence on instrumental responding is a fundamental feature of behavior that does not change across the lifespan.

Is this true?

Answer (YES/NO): YES